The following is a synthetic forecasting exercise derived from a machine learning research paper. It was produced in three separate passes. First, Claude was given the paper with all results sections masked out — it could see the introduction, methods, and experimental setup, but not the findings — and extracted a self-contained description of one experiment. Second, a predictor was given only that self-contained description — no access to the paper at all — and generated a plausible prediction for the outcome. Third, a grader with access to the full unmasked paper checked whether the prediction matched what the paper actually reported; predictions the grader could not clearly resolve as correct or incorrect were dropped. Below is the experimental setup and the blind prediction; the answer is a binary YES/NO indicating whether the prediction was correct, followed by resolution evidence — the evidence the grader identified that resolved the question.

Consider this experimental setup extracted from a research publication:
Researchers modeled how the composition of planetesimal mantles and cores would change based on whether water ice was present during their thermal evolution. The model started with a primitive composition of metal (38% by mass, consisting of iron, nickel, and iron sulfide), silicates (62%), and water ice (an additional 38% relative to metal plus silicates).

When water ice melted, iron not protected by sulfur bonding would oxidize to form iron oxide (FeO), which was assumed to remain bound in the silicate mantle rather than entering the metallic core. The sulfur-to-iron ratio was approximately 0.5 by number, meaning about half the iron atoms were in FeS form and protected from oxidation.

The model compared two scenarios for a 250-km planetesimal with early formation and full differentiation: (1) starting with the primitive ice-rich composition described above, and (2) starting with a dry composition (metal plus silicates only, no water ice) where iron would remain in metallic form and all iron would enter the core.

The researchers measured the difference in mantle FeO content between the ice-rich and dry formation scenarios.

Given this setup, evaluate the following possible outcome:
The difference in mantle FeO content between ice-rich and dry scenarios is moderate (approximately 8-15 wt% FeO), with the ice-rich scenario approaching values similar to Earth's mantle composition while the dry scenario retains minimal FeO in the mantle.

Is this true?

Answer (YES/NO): NO